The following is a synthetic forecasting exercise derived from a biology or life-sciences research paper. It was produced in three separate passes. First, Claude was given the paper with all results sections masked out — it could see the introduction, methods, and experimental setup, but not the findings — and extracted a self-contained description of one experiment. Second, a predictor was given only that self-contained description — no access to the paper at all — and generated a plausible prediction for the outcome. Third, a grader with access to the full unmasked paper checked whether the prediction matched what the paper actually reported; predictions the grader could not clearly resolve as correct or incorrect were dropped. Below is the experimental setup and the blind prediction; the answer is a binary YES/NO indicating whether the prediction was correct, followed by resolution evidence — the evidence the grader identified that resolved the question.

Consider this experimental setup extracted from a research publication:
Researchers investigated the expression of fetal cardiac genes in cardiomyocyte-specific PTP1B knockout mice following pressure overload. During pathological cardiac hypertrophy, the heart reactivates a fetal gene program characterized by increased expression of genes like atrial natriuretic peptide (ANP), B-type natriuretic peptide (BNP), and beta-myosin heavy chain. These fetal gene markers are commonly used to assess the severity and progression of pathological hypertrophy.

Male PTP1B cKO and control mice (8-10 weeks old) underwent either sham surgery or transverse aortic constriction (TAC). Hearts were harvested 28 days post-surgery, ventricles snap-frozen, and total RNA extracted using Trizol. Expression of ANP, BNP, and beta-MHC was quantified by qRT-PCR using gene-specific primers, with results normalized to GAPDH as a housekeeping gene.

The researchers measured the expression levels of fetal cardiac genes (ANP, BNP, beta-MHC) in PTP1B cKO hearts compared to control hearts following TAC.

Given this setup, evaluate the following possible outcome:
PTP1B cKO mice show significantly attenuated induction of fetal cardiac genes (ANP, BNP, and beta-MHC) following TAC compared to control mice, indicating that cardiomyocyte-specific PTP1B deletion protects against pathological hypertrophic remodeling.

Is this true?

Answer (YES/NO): NO